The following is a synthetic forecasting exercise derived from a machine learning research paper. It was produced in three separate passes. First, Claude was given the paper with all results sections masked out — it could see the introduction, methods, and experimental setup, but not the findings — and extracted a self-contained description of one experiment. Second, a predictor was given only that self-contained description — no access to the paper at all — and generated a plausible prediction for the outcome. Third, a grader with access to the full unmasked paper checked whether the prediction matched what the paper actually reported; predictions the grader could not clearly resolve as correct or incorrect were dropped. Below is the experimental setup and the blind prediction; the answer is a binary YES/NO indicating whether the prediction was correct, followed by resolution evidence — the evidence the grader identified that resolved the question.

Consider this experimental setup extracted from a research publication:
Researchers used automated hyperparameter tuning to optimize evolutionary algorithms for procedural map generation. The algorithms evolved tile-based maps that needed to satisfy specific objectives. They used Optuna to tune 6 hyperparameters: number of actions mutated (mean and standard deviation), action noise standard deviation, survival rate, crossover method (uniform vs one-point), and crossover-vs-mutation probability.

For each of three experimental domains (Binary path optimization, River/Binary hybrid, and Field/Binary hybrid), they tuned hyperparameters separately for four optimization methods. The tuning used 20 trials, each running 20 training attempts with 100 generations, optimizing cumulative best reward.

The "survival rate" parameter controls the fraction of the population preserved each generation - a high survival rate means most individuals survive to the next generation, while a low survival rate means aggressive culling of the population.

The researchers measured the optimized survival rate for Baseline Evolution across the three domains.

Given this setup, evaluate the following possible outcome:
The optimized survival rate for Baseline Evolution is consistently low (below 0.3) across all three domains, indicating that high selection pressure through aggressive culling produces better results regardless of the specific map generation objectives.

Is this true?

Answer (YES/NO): NO